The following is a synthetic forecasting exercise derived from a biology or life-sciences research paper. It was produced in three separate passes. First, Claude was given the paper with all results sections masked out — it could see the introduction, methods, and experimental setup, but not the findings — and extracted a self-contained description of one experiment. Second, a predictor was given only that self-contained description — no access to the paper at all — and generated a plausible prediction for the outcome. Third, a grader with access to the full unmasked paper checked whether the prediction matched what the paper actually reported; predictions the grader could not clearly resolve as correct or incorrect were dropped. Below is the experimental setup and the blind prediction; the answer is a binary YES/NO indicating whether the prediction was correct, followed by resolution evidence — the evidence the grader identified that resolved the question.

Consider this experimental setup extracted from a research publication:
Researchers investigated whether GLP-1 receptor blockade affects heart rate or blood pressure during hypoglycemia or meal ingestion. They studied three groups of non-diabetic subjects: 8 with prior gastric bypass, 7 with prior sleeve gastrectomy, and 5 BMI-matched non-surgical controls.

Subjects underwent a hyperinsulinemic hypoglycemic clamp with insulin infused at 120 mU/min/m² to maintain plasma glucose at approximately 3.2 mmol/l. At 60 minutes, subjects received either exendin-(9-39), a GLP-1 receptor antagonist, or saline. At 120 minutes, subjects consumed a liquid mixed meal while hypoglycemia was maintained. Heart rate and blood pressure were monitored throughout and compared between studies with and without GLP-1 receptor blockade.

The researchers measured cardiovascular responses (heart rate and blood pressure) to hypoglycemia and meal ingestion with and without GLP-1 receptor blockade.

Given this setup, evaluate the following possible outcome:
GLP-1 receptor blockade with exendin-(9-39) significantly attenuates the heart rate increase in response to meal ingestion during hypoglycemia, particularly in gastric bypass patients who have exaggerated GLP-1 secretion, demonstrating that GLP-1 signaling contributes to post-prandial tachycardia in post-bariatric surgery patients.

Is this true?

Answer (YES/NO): NO